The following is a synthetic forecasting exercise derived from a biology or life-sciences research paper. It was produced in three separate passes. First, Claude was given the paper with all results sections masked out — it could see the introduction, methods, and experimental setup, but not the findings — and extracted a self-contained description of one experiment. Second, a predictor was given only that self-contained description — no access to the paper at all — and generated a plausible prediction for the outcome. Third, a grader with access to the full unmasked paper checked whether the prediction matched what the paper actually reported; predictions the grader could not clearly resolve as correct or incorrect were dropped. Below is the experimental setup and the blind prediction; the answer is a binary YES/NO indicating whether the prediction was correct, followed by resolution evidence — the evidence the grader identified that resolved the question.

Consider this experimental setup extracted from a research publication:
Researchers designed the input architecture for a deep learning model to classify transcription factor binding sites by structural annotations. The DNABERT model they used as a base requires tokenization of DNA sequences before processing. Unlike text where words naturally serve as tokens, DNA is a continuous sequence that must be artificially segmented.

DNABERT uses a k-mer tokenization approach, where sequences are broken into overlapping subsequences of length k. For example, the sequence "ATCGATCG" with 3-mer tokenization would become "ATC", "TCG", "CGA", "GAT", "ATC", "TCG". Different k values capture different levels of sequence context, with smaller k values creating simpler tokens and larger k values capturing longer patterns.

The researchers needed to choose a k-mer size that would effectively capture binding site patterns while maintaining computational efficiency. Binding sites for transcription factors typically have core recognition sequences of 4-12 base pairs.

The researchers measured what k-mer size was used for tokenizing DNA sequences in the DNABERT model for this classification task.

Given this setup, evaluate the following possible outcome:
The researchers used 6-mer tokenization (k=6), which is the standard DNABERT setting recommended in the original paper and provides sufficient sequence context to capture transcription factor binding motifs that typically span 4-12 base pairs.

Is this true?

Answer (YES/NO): YES